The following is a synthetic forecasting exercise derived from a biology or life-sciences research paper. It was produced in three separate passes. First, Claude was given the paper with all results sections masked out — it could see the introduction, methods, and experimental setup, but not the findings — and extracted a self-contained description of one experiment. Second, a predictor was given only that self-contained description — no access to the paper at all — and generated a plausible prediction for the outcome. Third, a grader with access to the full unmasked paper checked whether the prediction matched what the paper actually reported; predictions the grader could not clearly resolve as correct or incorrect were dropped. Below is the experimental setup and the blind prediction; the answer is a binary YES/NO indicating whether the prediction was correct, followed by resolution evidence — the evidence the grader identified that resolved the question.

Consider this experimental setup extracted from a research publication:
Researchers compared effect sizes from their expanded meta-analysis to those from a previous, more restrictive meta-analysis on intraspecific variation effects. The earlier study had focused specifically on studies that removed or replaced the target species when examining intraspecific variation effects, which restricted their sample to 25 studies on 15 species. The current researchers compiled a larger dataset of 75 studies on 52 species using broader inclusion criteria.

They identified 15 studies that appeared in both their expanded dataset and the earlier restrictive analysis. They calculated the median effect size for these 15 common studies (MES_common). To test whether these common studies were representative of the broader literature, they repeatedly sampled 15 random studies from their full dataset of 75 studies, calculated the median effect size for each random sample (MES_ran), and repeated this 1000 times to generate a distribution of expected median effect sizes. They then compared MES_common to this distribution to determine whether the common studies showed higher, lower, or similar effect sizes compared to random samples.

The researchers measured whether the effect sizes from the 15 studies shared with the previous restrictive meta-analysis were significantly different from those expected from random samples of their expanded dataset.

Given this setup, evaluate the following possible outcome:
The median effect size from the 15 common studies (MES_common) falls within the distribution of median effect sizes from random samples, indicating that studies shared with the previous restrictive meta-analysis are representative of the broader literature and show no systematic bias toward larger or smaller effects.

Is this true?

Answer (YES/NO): NO